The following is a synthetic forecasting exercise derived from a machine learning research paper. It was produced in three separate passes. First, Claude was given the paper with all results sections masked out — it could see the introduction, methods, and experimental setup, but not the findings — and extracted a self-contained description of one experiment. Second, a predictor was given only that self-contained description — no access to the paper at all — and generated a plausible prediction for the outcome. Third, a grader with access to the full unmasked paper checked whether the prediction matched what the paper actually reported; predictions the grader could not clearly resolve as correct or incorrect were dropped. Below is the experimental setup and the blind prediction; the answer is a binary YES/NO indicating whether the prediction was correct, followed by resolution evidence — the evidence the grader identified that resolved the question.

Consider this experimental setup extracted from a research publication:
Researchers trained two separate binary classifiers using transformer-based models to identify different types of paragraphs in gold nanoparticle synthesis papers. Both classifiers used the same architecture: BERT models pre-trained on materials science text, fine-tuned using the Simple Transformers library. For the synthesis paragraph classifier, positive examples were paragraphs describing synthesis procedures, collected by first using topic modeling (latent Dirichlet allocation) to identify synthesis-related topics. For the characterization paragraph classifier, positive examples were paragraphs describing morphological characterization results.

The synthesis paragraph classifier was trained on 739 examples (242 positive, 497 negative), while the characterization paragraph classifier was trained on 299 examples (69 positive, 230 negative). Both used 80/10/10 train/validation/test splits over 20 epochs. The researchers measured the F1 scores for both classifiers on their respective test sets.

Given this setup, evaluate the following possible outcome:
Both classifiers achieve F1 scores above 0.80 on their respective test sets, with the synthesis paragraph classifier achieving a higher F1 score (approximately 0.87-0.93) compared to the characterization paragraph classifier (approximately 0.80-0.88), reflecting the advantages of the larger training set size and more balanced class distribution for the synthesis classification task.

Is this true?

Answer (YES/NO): NO